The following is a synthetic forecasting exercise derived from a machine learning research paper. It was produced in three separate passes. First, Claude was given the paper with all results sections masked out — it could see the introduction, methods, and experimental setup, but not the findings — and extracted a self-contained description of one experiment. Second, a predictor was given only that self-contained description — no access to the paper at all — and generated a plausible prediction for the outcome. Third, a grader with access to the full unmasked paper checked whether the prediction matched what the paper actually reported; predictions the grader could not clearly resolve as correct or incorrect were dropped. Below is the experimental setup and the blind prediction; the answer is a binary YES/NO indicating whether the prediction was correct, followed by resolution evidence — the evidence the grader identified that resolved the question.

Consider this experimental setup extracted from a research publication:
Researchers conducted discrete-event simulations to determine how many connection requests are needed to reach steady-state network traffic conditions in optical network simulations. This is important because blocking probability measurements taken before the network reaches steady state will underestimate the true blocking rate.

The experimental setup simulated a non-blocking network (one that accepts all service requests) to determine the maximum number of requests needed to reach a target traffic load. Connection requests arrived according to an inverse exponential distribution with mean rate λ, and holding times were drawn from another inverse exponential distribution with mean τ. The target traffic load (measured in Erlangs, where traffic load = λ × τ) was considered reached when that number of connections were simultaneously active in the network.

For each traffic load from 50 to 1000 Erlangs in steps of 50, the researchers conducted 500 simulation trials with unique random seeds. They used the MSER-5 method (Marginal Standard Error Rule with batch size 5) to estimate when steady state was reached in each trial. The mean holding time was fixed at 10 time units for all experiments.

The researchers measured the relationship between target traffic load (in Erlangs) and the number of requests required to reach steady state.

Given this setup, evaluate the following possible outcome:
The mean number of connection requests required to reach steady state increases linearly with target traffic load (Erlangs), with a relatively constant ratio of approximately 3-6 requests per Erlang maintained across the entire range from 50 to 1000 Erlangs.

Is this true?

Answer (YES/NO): NO